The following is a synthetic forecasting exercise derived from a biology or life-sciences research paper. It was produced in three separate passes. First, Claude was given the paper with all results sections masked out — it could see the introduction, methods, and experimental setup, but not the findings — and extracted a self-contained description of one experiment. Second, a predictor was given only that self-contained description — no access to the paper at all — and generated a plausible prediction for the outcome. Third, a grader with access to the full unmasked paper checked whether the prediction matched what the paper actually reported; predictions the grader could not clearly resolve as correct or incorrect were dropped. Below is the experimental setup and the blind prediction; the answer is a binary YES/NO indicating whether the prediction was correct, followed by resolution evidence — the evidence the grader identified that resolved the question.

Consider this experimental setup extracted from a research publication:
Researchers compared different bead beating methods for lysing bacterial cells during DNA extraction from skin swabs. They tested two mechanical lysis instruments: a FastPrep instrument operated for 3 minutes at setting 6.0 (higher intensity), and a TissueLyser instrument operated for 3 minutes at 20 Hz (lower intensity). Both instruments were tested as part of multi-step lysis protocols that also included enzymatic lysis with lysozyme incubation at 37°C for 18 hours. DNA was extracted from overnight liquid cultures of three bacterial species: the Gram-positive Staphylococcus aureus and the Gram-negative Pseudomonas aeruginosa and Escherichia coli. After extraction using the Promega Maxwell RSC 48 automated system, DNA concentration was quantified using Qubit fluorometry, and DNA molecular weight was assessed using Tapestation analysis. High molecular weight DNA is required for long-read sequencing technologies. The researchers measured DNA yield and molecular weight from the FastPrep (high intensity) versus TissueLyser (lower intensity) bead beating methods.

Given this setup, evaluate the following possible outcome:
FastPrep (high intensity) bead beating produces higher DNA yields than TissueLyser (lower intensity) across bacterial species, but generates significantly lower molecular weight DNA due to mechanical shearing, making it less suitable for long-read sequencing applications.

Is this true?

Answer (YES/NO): NO